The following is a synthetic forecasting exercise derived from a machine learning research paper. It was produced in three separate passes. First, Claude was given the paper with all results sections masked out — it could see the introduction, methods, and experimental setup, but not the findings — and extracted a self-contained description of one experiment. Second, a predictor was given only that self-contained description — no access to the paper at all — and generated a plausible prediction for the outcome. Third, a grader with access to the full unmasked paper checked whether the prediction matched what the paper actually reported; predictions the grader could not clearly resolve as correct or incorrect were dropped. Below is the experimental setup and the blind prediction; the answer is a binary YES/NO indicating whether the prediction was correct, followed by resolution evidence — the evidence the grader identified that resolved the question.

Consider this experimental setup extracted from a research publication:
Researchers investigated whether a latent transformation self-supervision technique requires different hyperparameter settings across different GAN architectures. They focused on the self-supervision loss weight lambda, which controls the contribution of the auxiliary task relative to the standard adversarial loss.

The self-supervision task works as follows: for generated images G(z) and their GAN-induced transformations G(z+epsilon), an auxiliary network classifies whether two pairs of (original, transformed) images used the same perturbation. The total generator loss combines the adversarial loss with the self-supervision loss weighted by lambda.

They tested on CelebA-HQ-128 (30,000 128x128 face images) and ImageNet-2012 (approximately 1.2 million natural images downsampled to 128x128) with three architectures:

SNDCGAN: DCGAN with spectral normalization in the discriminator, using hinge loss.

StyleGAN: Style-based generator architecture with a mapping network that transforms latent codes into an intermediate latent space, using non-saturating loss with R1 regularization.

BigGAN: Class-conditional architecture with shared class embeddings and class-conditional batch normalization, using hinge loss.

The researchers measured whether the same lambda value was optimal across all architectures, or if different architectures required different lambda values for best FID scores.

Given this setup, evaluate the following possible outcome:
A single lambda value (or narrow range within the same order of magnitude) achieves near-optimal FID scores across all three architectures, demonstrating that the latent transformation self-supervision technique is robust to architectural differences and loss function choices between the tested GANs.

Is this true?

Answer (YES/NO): YES